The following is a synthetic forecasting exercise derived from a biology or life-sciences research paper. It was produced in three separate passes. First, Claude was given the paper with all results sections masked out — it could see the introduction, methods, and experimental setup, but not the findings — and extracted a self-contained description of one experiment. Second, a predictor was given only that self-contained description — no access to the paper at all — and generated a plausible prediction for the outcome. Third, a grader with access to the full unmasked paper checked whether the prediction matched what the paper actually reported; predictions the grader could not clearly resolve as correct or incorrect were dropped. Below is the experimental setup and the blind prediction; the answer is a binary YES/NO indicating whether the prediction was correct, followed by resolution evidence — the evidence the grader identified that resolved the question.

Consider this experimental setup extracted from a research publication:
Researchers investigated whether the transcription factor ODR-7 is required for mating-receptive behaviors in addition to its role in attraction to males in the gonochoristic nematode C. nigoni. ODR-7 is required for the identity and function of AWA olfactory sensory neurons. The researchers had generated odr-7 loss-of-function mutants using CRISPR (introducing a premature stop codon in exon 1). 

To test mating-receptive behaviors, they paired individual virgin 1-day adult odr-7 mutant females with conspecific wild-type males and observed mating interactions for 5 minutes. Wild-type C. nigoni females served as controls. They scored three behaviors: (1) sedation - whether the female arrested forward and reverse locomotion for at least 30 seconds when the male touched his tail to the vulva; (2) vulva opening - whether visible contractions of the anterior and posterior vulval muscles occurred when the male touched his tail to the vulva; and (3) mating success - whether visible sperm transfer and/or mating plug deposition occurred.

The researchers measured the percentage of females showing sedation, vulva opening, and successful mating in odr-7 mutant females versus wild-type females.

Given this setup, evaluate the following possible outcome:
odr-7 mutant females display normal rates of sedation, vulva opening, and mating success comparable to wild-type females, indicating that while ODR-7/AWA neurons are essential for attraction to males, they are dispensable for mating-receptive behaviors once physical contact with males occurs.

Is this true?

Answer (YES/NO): YES